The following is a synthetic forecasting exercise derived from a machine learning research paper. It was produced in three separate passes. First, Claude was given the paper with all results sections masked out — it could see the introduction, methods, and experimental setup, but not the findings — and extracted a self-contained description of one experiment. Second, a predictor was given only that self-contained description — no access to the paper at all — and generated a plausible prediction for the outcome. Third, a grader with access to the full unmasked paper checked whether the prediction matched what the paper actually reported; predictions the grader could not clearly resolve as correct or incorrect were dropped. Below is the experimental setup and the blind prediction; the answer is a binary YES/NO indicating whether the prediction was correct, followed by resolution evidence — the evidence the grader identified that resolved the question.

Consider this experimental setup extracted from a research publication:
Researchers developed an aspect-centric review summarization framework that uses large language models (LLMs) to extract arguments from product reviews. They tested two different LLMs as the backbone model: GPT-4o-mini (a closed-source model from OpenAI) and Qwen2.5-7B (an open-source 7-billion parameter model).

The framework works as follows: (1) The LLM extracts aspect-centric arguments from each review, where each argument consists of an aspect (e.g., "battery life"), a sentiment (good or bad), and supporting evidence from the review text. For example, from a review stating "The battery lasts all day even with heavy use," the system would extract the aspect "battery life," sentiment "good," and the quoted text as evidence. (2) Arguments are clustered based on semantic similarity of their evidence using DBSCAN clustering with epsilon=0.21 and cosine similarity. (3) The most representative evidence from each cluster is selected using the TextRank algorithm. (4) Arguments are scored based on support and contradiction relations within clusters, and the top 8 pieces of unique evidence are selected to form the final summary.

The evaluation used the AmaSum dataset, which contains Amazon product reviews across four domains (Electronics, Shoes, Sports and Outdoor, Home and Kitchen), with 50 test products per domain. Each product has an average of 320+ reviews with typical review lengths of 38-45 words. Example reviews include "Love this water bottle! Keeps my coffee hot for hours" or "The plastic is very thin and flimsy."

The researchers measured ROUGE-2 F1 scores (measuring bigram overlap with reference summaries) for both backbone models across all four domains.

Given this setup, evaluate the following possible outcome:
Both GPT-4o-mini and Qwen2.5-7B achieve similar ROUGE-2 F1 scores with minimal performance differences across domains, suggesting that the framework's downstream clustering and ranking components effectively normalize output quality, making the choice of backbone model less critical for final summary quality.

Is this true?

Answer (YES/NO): YES